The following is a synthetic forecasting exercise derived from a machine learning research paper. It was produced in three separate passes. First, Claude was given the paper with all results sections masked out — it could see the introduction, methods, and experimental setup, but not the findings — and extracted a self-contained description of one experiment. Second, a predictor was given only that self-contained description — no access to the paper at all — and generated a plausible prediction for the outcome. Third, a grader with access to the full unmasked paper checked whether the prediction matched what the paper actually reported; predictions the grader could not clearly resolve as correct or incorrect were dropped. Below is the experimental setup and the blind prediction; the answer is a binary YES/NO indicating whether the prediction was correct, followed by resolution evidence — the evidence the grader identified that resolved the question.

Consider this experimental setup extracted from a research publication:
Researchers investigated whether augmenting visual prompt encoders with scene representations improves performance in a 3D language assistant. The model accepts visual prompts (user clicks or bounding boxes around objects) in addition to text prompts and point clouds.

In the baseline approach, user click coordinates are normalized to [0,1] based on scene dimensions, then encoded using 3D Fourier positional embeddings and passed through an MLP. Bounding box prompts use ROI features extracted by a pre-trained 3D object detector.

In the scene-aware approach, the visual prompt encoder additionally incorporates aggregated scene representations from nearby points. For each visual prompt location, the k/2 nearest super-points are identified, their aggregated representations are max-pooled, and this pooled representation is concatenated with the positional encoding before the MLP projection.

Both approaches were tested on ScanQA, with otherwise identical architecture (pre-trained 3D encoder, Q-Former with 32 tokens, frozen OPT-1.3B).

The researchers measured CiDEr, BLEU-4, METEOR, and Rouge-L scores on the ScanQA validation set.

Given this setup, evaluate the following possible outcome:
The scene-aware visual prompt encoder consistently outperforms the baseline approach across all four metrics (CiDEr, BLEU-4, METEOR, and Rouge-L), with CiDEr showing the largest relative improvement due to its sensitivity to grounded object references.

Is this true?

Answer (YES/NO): NO